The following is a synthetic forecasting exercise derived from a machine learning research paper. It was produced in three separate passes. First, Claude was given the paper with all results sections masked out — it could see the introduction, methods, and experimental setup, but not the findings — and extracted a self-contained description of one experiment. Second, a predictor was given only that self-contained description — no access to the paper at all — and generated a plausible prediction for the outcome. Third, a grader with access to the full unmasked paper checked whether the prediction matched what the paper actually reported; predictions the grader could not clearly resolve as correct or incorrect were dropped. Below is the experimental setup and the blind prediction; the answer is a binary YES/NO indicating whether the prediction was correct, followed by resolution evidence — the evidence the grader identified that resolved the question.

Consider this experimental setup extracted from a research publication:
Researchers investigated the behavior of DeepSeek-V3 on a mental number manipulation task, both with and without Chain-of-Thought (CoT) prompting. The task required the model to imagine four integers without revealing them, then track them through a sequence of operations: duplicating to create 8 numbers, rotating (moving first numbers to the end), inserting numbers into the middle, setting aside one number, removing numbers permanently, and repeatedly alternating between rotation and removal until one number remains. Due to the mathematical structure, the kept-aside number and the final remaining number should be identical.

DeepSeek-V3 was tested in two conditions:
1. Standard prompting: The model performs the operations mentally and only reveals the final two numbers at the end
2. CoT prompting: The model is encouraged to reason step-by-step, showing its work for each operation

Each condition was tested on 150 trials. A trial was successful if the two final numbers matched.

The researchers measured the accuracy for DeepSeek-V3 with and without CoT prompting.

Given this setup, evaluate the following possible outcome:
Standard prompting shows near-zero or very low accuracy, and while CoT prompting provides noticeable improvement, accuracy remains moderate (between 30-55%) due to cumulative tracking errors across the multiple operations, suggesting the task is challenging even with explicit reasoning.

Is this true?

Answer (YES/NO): NO